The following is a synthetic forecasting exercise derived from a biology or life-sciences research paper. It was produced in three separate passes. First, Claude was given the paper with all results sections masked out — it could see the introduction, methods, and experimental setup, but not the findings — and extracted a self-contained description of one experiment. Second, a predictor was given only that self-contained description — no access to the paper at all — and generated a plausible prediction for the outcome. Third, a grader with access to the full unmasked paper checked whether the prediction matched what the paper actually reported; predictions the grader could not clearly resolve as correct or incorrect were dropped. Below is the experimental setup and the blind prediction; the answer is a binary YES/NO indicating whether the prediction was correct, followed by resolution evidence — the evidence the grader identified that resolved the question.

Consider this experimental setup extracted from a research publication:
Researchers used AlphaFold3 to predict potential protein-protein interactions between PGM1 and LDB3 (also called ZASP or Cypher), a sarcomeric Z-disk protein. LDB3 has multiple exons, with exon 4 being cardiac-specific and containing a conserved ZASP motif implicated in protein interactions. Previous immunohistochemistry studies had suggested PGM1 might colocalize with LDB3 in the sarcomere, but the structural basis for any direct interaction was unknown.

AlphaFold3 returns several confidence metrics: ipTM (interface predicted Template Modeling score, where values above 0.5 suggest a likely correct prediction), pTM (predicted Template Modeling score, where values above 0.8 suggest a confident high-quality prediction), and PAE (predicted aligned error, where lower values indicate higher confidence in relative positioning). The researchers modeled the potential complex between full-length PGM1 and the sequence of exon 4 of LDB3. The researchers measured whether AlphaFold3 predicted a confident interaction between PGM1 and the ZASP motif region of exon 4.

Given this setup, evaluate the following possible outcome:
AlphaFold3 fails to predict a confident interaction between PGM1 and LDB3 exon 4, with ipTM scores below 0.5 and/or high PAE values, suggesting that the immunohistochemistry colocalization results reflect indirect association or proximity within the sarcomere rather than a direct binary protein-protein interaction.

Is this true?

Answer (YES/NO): NO